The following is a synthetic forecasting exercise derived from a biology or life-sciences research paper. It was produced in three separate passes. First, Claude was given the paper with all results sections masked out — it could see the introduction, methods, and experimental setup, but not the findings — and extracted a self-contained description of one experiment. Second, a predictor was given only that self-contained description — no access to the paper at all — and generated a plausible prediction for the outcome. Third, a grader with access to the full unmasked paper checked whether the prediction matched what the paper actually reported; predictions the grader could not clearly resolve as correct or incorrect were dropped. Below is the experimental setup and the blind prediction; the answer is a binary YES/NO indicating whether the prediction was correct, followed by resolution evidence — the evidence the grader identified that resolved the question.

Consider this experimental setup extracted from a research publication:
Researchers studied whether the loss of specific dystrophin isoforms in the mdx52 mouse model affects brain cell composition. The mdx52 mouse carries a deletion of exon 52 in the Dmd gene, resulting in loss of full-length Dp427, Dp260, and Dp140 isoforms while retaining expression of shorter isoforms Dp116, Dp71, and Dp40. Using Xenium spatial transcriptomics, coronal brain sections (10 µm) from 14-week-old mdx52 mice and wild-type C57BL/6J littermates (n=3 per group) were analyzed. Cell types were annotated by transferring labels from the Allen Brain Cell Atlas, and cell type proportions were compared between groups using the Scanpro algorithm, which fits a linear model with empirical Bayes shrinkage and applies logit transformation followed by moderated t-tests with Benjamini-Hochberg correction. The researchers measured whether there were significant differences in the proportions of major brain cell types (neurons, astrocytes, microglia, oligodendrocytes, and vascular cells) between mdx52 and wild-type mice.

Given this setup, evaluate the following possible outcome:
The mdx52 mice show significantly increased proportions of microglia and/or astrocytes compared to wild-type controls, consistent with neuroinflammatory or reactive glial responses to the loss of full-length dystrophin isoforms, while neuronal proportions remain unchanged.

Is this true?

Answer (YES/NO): NO